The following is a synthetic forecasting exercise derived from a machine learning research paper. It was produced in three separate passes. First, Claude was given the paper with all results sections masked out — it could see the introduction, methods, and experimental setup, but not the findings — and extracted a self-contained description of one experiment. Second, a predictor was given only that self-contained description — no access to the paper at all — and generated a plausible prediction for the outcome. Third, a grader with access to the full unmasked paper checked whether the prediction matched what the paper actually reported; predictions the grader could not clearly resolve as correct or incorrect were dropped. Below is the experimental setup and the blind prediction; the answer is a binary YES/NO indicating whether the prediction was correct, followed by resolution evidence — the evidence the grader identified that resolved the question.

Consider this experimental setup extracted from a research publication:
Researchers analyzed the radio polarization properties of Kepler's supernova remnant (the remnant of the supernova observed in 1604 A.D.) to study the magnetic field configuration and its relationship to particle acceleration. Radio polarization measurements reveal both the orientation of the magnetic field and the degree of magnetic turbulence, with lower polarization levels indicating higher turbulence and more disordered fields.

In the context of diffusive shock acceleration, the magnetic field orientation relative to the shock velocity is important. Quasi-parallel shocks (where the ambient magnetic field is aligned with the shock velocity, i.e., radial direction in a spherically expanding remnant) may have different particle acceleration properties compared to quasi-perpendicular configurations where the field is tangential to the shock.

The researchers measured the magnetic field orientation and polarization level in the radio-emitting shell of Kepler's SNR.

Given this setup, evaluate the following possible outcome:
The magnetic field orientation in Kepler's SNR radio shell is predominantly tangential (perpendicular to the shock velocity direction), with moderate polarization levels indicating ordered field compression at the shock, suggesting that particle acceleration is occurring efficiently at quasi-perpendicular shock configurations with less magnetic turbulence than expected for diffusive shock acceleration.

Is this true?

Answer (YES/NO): NO